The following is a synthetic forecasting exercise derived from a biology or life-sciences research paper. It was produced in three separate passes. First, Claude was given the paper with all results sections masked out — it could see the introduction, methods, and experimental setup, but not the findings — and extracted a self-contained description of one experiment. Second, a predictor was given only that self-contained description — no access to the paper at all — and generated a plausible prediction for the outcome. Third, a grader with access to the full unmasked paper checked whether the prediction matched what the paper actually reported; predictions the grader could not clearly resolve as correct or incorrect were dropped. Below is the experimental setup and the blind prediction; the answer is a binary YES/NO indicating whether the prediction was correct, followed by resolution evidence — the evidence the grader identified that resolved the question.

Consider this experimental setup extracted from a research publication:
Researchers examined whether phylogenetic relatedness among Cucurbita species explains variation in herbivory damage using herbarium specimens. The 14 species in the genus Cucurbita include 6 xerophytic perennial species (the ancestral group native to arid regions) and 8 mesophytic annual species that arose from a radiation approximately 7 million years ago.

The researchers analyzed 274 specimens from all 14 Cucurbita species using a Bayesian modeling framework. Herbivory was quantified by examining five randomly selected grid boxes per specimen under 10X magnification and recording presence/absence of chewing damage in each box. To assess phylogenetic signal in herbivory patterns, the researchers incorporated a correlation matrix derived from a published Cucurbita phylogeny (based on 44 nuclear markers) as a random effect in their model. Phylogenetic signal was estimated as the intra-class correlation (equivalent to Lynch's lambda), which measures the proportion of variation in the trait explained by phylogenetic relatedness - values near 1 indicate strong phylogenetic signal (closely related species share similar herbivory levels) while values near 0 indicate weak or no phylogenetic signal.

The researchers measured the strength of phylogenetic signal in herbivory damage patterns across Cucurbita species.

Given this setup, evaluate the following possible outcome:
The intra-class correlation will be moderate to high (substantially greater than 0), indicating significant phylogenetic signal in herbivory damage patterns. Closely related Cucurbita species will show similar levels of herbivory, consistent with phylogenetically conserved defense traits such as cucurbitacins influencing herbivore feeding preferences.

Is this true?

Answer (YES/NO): NO